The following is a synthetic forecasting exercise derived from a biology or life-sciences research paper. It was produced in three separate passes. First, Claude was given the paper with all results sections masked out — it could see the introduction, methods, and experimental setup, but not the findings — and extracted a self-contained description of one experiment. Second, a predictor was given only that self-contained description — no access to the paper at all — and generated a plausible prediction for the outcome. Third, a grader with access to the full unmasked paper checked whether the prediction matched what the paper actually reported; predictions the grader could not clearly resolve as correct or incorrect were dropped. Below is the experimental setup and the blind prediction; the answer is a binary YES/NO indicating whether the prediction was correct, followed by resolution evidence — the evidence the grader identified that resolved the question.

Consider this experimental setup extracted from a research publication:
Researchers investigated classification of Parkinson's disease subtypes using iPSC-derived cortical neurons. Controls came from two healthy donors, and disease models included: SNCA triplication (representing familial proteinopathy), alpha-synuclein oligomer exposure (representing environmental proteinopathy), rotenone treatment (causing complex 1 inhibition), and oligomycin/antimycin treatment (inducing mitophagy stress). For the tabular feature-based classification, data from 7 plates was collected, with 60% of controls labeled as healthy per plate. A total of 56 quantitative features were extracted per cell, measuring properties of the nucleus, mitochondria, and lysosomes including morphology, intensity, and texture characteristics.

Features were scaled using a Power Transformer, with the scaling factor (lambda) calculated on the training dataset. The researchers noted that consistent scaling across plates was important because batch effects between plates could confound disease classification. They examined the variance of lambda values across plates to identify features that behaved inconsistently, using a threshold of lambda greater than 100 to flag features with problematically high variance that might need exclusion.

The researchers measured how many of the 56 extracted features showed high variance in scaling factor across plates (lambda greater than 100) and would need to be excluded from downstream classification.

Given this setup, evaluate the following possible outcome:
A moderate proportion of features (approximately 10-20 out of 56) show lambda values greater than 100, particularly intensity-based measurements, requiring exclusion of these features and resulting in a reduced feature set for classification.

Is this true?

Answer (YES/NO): NO